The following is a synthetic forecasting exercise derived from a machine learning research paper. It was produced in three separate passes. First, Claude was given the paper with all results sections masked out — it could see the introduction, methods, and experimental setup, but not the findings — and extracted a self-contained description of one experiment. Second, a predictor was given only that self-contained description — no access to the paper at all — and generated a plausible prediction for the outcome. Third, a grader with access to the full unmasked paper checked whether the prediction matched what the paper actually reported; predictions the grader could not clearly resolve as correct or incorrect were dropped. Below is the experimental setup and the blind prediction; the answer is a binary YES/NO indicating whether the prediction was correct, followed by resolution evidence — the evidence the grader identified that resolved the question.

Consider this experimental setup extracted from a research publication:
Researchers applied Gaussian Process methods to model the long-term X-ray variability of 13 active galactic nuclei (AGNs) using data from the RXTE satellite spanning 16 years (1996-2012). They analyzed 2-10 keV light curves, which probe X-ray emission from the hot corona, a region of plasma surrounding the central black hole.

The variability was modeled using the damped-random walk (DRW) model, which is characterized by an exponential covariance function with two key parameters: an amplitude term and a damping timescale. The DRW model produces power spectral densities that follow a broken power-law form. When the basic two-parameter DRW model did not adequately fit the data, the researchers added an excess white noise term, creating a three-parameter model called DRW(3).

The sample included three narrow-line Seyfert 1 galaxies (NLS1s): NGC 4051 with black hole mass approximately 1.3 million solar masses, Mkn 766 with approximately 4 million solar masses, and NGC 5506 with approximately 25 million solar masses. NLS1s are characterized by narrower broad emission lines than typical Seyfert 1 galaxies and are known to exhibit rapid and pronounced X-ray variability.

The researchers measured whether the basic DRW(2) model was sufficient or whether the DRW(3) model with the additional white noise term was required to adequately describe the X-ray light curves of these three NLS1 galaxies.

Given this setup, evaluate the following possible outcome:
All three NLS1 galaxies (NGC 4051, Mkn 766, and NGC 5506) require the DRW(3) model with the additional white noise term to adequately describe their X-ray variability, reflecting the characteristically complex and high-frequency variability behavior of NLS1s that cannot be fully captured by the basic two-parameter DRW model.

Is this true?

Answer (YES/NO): YES